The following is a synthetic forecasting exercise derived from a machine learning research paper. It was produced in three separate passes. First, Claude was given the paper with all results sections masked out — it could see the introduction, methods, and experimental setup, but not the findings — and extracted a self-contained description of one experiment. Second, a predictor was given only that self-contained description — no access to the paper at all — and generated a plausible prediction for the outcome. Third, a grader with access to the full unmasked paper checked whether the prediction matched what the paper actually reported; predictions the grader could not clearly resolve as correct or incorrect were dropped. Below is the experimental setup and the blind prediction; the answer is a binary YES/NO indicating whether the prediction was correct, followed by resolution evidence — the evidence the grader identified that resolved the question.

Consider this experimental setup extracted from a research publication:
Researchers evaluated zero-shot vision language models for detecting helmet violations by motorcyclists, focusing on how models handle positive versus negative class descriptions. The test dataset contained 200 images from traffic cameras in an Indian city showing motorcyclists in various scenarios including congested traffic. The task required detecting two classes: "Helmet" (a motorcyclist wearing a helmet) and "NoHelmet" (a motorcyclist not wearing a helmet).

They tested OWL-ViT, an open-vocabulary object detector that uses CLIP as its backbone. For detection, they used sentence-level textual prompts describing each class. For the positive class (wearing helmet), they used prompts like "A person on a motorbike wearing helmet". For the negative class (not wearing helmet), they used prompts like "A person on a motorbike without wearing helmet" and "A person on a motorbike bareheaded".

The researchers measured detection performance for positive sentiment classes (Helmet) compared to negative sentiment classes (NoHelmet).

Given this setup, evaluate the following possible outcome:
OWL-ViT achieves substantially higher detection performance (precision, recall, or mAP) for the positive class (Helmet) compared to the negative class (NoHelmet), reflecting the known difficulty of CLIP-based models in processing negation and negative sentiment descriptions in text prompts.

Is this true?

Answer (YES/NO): YES